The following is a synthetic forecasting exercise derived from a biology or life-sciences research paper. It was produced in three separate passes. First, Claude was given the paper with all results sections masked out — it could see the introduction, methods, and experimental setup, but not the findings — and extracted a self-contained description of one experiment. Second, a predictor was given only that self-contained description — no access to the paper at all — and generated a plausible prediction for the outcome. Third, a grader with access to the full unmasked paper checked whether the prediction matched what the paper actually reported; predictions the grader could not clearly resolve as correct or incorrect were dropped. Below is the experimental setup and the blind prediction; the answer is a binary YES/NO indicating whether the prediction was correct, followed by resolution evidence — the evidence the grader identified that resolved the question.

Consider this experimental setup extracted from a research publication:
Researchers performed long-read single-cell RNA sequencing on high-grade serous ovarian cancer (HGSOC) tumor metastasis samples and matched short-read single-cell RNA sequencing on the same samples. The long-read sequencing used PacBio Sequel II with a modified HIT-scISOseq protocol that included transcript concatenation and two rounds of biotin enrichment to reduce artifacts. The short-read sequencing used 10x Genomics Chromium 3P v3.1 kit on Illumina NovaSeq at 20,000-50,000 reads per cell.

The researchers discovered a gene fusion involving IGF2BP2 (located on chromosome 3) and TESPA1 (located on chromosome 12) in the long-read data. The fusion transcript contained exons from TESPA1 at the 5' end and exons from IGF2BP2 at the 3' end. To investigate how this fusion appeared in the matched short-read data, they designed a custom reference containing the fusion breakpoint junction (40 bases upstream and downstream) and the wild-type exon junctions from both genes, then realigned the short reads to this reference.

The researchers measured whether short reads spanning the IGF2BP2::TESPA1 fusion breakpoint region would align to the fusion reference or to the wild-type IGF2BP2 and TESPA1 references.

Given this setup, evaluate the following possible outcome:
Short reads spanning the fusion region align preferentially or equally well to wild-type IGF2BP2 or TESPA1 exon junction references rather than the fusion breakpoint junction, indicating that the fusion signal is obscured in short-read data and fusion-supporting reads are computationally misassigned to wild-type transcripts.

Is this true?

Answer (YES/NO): NO